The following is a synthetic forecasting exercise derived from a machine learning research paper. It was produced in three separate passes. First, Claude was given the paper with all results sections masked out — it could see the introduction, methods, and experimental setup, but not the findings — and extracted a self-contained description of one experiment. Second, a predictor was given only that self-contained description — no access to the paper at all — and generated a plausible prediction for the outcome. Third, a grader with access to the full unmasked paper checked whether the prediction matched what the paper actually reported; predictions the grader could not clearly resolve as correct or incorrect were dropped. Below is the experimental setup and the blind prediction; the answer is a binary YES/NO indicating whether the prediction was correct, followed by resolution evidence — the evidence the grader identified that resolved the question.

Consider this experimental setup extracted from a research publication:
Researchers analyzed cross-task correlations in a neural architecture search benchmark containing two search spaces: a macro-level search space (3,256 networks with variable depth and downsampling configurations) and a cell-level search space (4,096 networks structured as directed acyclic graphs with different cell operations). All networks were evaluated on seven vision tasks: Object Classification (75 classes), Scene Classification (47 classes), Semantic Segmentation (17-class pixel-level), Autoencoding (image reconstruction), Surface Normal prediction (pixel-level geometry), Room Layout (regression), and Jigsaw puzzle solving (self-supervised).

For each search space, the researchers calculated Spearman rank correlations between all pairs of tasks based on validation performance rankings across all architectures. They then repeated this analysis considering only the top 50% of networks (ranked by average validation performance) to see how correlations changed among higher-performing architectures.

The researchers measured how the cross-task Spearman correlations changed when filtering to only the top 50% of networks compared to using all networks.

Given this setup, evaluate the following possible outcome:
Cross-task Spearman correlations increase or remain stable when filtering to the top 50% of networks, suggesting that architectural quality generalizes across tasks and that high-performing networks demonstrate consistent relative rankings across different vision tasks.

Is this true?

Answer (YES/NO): NO